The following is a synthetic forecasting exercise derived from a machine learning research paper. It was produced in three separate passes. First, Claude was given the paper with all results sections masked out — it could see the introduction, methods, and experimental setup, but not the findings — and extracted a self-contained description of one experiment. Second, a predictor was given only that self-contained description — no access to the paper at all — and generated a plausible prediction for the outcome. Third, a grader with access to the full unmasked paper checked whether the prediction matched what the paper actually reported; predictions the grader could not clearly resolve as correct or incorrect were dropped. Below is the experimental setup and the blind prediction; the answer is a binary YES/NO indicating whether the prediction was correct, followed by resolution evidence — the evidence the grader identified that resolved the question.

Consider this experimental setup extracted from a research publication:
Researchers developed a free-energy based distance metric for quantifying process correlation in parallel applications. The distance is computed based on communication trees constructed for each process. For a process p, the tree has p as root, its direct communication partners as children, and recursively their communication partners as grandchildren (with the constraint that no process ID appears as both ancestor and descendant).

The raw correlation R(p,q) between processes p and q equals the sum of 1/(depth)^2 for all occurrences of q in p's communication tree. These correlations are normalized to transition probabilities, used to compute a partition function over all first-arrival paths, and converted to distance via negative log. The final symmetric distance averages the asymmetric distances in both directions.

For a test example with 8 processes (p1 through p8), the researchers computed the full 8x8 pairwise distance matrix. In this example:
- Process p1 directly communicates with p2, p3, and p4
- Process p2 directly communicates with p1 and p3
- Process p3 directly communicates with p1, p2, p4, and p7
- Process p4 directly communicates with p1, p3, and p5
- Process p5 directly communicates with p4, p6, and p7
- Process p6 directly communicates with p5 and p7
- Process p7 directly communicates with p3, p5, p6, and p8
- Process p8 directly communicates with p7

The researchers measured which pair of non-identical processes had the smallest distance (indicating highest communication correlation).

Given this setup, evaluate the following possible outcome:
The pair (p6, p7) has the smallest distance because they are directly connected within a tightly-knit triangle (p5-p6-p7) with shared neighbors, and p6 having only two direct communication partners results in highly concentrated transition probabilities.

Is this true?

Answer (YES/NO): NO